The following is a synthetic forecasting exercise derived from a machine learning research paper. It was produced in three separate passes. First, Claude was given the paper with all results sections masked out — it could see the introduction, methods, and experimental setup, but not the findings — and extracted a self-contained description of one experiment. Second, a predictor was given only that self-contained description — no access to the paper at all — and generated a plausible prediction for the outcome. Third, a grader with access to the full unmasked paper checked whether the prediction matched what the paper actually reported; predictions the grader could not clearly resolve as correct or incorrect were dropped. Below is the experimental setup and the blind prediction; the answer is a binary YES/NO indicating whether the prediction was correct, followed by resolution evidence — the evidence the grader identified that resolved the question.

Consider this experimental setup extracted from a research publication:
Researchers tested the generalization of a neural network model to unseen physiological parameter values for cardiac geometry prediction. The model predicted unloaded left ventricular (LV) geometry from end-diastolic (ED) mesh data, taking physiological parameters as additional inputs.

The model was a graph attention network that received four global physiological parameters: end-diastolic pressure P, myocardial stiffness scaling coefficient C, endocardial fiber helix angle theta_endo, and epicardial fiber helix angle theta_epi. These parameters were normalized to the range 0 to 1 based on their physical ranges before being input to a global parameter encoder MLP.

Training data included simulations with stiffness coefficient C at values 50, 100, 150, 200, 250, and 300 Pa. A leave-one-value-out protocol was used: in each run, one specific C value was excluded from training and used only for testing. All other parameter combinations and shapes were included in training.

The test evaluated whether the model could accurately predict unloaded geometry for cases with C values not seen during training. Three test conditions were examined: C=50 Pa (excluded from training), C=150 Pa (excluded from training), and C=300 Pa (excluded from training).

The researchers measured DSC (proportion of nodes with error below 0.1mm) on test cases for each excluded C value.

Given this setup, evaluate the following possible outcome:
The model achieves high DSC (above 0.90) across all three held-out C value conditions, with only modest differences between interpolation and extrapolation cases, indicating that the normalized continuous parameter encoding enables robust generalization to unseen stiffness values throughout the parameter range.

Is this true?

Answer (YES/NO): YES